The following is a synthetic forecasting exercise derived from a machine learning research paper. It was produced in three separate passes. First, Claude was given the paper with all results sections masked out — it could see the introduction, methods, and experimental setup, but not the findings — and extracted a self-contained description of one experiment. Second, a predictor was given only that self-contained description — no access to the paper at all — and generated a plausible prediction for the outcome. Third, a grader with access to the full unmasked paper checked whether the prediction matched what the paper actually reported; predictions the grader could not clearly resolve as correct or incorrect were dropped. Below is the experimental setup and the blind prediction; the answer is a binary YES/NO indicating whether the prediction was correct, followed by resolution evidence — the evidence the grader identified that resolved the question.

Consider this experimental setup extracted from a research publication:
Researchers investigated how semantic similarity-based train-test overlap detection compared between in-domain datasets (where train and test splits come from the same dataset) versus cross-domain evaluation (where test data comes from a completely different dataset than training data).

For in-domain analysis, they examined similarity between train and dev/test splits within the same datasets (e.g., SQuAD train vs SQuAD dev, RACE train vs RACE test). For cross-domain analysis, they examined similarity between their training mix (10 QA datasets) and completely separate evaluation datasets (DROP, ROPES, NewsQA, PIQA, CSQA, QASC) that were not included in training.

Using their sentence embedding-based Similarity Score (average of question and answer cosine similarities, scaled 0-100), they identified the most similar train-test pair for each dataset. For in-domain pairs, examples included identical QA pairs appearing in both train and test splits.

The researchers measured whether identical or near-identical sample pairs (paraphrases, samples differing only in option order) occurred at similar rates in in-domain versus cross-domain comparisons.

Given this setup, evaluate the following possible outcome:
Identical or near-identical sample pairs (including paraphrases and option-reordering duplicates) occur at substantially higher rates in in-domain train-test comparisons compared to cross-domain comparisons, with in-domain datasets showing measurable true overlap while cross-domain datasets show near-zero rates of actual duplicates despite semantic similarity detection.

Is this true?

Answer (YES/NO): YES